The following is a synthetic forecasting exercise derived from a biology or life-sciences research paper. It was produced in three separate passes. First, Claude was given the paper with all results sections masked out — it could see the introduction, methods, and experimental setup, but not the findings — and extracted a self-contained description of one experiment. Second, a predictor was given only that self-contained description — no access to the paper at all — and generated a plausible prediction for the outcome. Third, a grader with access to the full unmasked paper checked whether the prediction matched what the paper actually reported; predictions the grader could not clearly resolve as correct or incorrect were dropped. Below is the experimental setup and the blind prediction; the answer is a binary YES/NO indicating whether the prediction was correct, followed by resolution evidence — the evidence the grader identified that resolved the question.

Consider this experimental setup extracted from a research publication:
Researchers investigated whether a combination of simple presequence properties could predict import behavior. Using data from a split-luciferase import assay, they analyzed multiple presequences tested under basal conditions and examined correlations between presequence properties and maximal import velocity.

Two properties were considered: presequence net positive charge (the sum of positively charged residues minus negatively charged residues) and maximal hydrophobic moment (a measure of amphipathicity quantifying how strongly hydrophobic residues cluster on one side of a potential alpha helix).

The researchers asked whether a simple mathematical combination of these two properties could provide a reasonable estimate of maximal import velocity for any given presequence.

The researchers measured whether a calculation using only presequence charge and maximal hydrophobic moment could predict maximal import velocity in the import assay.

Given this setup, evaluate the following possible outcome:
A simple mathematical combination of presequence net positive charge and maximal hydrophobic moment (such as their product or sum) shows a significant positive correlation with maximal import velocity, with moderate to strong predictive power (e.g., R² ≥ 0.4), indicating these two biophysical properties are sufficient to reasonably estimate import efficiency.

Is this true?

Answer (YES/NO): YES